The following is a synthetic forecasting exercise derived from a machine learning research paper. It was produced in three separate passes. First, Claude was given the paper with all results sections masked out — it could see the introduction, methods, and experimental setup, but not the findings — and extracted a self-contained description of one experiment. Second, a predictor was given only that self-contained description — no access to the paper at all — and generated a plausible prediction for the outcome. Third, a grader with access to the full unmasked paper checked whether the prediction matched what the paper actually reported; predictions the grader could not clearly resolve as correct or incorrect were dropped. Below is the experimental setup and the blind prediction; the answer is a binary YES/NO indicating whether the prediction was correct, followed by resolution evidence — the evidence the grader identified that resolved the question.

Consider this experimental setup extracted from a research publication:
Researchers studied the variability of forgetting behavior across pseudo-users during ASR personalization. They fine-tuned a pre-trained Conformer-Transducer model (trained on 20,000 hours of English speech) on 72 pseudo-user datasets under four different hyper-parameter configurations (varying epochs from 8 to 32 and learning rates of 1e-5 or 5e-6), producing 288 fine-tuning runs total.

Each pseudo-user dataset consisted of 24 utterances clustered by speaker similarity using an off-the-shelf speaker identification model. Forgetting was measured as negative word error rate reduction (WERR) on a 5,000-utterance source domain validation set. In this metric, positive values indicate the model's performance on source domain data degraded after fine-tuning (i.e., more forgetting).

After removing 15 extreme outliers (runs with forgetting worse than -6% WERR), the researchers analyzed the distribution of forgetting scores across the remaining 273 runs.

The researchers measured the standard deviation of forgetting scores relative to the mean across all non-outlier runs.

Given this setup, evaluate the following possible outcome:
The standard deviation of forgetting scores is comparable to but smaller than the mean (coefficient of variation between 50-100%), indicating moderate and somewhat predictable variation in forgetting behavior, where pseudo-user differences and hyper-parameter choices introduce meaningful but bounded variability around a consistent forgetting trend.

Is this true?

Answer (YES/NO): NO